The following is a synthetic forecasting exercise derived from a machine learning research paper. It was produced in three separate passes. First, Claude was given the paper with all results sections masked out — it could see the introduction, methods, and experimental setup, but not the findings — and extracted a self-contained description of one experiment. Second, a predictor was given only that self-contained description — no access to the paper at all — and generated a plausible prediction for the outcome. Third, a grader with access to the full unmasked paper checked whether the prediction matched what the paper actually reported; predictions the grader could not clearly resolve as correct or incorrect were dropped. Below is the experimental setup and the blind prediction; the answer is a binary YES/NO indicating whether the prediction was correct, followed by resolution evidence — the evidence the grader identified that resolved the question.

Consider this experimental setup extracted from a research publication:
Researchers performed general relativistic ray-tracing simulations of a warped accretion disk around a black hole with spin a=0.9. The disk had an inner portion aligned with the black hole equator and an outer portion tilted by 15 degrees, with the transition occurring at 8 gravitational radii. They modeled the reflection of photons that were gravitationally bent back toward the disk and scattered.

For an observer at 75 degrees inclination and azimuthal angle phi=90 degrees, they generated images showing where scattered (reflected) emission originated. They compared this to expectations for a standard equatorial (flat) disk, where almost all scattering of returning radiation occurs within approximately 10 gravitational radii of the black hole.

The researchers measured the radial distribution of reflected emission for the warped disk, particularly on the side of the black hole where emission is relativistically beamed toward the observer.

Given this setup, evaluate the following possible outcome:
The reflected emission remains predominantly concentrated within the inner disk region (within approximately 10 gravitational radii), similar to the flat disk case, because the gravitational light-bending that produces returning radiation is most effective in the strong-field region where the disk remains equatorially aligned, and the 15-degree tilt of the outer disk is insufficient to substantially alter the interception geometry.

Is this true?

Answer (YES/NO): NO